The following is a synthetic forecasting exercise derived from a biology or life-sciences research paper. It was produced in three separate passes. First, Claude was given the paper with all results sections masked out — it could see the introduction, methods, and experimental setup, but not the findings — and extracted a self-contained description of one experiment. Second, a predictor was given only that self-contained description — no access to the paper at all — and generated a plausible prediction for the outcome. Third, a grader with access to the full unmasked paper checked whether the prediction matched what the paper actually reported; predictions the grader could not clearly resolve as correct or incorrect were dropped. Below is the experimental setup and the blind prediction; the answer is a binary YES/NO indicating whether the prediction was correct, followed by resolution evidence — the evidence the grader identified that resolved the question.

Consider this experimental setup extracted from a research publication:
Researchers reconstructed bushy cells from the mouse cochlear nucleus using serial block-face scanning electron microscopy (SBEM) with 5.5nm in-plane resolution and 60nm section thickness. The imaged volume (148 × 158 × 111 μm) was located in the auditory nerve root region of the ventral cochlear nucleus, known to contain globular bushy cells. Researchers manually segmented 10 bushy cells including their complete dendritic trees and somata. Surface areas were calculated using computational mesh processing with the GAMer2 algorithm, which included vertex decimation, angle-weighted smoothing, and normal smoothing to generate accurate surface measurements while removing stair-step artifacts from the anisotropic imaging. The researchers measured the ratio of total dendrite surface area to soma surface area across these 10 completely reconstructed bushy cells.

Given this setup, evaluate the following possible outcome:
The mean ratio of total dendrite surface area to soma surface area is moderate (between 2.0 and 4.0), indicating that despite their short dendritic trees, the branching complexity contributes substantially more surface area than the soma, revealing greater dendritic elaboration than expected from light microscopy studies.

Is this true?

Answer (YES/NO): YES